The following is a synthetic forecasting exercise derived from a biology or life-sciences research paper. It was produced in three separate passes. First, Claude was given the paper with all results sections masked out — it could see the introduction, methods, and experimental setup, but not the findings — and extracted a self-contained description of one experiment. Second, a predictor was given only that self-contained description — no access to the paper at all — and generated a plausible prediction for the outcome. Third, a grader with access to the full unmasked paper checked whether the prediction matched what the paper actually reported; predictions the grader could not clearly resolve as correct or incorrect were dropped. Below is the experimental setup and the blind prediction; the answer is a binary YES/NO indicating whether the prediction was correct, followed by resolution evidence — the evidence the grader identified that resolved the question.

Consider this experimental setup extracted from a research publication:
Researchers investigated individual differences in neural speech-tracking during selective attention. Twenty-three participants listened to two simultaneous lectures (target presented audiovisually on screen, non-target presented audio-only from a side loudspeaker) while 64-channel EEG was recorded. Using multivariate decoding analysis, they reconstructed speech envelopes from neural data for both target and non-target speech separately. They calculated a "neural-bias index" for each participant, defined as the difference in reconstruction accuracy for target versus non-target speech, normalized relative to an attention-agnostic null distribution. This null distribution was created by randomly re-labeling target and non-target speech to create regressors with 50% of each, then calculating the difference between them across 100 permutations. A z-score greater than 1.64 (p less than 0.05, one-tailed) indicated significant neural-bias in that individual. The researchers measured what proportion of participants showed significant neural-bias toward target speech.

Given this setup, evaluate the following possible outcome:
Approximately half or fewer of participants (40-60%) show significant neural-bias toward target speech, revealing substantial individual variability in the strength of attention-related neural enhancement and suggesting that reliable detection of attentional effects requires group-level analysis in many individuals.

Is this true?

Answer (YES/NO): YES